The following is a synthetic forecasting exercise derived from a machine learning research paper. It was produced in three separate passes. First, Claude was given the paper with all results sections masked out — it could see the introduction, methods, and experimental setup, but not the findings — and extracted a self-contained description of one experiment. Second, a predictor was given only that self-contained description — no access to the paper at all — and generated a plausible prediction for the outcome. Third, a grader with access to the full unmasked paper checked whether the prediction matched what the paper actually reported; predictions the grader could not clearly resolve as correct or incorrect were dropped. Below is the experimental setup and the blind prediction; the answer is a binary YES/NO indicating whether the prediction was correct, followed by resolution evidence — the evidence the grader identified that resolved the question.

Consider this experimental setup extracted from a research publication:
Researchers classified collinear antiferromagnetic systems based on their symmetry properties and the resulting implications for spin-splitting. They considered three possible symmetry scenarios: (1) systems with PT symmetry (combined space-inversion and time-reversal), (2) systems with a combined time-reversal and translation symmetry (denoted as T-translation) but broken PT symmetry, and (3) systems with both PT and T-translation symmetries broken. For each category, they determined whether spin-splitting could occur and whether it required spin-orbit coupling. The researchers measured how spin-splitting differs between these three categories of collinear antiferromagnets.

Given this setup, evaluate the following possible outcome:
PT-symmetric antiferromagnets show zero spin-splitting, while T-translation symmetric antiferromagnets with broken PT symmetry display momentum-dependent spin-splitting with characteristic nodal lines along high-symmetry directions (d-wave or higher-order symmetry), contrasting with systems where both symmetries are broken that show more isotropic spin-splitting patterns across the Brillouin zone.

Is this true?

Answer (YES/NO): NO